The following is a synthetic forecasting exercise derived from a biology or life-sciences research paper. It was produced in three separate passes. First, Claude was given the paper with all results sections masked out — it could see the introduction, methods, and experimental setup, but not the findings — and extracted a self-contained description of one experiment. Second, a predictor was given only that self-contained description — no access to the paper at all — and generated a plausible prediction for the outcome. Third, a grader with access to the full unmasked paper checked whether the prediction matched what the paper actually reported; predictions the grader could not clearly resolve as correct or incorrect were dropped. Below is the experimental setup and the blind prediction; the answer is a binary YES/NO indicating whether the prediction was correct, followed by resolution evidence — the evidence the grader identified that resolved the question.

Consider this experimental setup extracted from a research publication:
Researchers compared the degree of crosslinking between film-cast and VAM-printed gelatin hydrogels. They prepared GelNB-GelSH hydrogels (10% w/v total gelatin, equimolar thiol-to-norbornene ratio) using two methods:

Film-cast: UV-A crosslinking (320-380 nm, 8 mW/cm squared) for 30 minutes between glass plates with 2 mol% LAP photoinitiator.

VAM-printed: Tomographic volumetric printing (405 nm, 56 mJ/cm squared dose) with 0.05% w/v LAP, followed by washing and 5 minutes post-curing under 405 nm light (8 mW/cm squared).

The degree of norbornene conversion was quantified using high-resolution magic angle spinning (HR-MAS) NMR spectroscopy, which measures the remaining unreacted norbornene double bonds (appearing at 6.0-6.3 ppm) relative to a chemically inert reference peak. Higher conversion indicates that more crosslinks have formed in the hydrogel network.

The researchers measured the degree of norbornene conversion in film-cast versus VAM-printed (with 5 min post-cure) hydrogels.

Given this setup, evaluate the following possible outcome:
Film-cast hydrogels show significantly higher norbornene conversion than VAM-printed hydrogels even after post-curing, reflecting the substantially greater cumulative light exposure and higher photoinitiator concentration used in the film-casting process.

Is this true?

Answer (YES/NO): NO